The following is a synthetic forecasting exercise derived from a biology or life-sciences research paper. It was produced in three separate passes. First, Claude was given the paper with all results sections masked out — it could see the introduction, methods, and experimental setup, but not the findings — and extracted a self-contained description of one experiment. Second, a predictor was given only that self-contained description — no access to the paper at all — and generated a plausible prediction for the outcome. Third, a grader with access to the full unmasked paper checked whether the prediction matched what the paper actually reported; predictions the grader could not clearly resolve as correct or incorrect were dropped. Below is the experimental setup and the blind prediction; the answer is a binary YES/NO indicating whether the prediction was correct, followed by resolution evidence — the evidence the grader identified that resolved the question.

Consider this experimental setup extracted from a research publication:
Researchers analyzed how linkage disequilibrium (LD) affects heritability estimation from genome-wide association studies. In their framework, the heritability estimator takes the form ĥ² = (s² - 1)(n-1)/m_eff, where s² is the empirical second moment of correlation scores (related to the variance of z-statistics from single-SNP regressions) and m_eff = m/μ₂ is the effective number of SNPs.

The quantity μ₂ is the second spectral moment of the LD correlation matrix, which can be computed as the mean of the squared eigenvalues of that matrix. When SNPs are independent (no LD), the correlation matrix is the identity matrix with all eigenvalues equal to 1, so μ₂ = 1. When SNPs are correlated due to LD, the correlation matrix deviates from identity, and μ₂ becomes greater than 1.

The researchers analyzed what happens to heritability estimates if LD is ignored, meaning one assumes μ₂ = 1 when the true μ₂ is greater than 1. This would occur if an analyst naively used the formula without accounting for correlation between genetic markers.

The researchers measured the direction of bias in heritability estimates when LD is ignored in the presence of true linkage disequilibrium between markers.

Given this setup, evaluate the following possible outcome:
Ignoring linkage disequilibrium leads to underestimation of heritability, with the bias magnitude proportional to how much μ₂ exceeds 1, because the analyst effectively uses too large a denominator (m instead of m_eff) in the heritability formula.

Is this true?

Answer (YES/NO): NO